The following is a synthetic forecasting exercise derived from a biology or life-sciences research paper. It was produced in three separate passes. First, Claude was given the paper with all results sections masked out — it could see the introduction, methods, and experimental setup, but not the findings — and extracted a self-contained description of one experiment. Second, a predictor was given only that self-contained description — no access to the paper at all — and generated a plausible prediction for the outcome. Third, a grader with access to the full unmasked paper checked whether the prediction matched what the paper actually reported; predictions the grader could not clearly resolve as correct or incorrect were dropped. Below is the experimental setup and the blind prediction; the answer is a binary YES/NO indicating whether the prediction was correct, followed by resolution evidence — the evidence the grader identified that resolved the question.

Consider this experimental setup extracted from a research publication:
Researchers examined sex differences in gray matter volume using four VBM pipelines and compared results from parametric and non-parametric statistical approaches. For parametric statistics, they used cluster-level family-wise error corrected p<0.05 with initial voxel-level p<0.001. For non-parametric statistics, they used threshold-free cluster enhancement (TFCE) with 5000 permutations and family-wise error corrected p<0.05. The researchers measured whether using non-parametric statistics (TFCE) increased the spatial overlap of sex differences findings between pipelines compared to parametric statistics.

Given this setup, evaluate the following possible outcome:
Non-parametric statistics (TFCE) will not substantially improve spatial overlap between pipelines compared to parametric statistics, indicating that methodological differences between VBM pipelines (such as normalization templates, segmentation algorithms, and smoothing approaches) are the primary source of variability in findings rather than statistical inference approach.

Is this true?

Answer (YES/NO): YES